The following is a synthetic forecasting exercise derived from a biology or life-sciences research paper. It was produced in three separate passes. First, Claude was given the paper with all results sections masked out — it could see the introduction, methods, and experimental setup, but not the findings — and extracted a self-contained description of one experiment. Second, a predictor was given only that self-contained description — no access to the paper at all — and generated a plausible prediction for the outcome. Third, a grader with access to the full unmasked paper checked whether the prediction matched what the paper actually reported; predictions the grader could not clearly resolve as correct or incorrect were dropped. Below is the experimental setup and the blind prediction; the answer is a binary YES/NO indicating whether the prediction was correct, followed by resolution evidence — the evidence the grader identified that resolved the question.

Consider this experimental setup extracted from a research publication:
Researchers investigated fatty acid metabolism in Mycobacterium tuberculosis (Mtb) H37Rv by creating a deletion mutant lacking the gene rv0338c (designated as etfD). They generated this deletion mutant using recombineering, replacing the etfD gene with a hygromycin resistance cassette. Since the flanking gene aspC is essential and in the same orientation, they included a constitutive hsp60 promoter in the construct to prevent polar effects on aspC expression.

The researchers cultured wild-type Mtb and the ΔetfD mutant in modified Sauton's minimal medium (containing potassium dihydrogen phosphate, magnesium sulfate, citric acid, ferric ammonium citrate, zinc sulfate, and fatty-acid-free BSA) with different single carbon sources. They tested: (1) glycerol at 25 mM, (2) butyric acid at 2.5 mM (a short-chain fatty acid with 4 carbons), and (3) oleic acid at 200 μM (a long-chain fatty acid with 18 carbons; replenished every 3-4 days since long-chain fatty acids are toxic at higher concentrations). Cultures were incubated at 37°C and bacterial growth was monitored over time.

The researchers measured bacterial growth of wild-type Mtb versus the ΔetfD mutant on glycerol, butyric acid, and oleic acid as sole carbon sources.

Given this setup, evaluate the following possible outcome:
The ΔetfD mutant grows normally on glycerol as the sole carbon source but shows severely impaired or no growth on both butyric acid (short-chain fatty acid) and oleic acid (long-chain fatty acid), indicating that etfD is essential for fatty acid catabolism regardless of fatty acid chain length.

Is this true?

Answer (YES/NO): NO